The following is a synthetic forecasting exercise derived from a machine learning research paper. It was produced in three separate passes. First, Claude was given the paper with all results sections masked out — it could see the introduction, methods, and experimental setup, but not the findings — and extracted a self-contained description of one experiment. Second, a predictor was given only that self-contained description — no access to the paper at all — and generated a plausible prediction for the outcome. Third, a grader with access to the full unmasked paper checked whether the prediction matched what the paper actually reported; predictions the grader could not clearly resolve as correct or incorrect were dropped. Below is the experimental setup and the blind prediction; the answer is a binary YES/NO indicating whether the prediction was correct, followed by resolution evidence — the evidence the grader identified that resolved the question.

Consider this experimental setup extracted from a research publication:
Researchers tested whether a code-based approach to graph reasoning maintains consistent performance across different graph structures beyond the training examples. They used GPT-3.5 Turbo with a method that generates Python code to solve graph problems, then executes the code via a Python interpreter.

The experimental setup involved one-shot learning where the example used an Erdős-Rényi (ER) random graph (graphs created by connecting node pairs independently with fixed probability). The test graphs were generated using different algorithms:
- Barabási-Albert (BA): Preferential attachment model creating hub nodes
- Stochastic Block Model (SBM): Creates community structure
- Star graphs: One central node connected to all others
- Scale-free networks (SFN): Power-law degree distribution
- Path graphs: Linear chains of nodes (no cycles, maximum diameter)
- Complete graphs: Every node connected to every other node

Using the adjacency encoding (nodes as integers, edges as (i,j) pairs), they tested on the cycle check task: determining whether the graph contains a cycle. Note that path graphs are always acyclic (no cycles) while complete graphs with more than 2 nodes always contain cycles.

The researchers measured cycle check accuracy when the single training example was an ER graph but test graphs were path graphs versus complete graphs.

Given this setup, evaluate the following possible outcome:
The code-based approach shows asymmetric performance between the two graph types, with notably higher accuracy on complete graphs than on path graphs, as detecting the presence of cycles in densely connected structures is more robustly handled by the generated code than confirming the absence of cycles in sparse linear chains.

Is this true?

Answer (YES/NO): NO